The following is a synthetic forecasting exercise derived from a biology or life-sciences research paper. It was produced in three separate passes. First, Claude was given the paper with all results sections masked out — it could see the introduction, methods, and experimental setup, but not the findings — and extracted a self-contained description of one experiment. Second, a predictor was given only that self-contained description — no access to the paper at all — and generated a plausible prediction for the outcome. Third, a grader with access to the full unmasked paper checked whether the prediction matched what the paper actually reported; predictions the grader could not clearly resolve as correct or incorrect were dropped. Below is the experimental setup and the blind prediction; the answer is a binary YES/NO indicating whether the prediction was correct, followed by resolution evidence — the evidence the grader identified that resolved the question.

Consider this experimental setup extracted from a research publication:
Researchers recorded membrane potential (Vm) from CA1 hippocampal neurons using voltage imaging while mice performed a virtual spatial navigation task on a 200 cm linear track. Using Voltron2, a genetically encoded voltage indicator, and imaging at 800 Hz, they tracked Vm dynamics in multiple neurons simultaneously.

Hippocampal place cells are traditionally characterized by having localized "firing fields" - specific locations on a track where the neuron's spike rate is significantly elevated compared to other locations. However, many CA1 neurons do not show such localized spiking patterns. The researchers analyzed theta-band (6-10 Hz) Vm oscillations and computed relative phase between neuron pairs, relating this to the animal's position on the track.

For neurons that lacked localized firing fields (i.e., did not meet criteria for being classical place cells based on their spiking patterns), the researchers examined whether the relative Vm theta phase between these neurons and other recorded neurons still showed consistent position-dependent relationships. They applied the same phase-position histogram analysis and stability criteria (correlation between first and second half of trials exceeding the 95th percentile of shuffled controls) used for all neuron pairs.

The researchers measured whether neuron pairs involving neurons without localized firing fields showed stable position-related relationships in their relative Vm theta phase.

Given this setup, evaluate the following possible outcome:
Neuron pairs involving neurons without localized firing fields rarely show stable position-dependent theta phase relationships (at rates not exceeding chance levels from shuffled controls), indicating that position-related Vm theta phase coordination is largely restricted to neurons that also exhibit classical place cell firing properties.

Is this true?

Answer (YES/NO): NO